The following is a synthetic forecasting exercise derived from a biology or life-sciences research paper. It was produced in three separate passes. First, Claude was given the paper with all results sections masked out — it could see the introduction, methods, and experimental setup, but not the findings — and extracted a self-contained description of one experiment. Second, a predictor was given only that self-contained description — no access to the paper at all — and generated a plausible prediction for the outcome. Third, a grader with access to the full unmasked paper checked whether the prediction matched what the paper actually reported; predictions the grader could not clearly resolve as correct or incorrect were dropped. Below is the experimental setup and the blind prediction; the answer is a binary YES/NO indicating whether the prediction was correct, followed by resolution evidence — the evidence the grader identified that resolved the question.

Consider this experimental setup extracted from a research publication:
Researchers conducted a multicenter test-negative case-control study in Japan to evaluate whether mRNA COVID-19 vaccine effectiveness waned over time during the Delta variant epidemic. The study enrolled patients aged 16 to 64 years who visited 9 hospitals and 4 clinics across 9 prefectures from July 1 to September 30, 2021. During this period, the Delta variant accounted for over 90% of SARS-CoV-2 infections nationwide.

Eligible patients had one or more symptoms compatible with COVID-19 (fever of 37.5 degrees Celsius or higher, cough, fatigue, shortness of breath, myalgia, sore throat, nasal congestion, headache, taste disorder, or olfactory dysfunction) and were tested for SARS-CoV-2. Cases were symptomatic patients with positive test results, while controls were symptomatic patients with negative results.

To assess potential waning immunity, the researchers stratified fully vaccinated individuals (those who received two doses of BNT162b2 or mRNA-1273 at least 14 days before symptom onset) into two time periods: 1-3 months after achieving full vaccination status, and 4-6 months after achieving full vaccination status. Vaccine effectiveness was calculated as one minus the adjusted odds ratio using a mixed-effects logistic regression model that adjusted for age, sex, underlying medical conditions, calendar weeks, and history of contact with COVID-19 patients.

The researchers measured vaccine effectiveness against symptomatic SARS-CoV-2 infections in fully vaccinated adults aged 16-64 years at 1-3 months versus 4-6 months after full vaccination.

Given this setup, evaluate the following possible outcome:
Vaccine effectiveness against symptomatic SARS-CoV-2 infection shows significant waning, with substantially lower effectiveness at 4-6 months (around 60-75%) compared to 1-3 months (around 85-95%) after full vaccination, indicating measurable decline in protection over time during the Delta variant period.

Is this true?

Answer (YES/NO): NO